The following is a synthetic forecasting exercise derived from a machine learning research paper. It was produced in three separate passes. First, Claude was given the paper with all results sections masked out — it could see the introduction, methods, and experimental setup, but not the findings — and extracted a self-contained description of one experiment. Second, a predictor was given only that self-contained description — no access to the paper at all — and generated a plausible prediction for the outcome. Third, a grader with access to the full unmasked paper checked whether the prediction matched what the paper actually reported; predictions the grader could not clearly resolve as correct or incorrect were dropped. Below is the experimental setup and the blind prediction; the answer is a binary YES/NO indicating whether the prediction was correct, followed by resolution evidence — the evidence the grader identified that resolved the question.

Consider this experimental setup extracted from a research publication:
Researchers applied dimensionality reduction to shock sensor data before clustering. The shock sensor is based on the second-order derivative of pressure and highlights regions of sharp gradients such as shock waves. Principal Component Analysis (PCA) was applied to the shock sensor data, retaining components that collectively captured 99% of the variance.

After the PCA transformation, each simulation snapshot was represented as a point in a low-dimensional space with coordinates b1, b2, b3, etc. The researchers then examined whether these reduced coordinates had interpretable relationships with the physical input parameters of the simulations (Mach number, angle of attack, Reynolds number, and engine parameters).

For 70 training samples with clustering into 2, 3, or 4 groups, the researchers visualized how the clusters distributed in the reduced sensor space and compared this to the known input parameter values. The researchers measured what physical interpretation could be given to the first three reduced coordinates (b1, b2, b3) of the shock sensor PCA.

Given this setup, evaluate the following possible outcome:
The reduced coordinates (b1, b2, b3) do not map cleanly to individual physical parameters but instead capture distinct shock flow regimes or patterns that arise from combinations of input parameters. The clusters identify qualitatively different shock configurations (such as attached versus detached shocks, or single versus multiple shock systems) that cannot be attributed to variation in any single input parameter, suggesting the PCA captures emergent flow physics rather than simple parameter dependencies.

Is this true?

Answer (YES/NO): NO